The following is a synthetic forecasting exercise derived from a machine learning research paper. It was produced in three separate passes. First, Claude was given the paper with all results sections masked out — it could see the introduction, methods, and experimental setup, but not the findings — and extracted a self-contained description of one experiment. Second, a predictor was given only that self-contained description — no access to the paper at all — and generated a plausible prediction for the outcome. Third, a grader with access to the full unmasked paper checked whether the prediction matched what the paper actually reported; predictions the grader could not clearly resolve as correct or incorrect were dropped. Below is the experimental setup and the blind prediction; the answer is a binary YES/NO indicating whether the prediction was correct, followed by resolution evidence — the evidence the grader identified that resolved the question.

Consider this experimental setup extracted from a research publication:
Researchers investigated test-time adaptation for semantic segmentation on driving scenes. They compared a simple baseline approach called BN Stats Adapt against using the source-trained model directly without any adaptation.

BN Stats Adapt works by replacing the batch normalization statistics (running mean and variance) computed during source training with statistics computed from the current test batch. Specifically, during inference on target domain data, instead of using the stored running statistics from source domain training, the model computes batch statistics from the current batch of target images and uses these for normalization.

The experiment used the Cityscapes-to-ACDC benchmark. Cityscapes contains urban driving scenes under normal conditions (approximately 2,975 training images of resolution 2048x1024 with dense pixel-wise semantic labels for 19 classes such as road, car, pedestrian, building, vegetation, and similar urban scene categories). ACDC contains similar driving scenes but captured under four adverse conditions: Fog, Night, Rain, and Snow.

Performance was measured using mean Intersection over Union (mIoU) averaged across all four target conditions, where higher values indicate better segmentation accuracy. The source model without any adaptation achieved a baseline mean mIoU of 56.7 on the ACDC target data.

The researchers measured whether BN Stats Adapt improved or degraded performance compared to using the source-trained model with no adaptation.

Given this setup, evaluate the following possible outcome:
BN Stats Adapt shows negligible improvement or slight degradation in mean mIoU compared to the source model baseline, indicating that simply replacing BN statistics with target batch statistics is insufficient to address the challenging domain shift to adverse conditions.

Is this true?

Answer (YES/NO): NO